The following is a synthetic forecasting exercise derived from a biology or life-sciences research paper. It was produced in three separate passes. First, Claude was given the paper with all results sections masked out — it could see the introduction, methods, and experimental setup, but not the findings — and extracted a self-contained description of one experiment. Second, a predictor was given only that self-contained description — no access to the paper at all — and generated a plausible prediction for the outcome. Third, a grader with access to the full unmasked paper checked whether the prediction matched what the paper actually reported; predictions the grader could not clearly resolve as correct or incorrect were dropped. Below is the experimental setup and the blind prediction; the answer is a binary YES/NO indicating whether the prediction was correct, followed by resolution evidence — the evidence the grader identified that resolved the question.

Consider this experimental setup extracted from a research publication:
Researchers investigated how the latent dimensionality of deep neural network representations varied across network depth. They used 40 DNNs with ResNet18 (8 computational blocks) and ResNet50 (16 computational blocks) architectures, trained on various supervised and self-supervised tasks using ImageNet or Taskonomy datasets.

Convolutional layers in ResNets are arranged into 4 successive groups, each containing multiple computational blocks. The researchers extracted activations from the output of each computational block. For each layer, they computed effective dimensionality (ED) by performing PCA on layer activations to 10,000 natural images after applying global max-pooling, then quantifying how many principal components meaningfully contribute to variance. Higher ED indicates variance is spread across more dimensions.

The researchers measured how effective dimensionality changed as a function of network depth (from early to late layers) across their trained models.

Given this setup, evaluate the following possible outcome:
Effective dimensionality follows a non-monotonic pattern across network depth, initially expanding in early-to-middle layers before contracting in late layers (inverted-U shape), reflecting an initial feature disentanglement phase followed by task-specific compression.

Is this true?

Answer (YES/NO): NO